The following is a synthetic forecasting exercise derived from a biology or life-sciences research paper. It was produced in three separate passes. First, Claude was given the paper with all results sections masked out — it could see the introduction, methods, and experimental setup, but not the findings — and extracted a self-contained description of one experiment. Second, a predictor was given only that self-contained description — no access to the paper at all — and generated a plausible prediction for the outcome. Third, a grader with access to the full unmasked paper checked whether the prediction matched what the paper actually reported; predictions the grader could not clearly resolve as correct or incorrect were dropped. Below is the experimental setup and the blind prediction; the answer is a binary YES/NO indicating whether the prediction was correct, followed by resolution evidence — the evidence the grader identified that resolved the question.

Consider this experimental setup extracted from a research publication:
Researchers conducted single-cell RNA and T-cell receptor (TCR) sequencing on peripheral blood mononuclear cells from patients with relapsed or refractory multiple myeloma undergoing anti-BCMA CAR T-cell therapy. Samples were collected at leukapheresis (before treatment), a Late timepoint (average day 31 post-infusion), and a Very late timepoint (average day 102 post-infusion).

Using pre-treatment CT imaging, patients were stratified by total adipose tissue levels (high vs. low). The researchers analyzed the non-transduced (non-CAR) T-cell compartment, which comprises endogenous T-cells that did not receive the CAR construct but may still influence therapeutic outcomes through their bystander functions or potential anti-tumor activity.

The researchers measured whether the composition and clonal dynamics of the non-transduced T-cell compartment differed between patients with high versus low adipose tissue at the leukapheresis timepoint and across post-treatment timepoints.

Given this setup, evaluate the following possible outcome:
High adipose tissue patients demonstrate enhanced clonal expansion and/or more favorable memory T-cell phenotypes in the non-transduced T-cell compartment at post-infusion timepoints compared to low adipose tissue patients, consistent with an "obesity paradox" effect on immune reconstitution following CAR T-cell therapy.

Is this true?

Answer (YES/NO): NO